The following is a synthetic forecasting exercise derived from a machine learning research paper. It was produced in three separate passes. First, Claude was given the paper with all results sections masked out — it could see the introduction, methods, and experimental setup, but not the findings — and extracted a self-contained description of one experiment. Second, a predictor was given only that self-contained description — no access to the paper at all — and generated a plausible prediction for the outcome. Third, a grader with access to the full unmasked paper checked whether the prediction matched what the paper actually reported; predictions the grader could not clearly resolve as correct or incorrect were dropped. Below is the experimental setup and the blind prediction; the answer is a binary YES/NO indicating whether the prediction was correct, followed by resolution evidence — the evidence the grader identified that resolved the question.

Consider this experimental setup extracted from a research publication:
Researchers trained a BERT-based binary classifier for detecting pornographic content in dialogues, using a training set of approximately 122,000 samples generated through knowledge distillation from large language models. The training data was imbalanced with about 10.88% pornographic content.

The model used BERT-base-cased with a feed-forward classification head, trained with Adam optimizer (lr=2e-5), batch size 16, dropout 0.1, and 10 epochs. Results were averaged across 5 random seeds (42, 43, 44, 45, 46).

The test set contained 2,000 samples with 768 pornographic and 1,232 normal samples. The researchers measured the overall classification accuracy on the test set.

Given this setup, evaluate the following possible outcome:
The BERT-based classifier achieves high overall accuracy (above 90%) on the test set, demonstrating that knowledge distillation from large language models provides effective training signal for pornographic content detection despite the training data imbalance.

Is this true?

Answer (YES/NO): NO